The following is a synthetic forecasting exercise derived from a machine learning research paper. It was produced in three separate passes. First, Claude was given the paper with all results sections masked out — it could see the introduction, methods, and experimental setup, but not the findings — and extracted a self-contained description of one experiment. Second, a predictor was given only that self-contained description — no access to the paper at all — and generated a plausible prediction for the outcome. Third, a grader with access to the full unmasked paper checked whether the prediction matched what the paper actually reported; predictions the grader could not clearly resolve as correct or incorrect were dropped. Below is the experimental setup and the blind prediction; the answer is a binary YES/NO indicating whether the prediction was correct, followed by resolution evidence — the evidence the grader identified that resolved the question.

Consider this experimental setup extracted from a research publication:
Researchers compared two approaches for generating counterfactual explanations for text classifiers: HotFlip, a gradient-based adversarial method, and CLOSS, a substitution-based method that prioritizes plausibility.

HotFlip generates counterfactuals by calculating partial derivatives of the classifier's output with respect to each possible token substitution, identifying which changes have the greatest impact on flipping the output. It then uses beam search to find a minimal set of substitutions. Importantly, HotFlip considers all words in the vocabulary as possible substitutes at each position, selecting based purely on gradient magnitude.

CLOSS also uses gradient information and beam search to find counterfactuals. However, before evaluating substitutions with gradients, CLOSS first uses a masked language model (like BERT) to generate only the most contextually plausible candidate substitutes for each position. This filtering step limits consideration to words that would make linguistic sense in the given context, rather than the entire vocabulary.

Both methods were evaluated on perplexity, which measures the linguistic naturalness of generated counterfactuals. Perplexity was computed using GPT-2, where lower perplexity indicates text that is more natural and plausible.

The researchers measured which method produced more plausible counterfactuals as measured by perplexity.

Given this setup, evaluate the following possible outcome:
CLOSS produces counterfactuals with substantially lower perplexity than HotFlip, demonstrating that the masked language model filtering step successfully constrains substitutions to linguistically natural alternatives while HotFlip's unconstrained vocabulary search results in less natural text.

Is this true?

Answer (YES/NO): YES